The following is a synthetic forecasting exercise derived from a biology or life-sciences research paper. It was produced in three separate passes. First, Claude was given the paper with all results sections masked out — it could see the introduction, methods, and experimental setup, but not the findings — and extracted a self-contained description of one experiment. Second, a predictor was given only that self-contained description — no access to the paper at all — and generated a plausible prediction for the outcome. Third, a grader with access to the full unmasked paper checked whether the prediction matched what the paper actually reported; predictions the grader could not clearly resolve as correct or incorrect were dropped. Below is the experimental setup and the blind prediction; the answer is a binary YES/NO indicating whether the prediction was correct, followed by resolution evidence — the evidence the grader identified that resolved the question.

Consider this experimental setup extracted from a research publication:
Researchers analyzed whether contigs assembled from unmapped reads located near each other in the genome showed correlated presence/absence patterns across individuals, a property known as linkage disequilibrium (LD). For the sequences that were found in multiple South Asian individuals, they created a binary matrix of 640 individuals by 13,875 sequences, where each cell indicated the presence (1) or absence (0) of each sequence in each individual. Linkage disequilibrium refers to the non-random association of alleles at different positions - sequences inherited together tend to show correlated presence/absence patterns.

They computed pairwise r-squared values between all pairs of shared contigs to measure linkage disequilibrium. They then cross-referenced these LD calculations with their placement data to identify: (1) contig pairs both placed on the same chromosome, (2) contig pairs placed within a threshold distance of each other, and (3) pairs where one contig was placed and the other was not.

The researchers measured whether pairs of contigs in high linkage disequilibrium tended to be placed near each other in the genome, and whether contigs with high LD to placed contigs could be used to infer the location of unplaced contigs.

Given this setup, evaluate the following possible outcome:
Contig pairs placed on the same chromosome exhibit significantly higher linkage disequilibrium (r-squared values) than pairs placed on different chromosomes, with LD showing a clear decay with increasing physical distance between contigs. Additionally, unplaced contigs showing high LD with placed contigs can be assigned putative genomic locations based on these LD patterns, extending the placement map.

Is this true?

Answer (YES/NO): NO